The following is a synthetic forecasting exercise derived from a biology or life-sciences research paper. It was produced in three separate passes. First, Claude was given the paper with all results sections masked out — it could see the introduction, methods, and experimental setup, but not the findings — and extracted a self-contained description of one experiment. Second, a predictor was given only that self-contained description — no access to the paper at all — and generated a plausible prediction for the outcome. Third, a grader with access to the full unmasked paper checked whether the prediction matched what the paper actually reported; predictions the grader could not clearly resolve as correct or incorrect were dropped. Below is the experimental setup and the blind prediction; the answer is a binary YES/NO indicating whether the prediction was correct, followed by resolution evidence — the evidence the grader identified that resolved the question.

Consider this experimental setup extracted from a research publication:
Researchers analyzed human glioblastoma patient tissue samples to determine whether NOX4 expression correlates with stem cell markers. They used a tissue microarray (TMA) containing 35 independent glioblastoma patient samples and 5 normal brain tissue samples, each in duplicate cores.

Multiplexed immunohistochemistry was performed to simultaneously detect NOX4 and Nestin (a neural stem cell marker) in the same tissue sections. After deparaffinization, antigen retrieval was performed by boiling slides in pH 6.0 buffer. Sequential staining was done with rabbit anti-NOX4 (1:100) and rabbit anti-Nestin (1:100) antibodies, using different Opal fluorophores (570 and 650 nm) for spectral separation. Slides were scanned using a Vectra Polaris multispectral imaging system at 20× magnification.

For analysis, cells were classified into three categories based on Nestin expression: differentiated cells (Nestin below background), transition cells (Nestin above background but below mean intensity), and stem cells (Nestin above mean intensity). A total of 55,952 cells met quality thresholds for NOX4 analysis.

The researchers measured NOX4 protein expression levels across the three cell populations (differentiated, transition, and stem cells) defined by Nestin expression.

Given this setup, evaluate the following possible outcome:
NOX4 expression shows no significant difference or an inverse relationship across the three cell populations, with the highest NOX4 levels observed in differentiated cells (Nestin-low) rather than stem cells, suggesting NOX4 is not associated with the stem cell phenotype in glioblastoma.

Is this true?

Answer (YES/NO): NO